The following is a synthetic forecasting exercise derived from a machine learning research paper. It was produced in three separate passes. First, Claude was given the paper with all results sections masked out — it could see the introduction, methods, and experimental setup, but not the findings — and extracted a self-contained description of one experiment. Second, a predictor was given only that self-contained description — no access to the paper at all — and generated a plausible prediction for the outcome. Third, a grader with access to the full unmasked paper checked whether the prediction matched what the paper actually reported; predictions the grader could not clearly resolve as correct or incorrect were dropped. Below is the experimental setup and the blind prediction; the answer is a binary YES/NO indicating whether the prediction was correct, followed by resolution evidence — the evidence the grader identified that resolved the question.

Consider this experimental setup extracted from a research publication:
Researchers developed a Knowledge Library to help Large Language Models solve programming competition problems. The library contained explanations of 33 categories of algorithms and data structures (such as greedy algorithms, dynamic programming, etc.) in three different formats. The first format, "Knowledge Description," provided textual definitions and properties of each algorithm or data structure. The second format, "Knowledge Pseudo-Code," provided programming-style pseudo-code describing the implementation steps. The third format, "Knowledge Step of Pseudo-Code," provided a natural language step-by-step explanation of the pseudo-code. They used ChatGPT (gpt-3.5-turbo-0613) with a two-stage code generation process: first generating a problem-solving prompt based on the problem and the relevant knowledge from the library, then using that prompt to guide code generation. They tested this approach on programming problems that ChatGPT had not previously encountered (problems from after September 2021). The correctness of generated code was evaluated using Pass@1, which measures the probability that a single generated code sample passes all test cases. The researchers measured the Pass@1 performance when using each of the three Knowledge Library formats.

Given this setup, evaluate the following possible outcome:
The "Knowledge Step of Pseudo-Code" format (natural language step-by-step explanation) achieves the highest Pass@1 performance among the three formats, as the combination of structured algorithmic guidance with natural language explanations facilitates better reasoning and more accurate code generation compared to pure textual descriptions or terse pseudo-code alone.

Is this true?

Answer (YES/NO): NO